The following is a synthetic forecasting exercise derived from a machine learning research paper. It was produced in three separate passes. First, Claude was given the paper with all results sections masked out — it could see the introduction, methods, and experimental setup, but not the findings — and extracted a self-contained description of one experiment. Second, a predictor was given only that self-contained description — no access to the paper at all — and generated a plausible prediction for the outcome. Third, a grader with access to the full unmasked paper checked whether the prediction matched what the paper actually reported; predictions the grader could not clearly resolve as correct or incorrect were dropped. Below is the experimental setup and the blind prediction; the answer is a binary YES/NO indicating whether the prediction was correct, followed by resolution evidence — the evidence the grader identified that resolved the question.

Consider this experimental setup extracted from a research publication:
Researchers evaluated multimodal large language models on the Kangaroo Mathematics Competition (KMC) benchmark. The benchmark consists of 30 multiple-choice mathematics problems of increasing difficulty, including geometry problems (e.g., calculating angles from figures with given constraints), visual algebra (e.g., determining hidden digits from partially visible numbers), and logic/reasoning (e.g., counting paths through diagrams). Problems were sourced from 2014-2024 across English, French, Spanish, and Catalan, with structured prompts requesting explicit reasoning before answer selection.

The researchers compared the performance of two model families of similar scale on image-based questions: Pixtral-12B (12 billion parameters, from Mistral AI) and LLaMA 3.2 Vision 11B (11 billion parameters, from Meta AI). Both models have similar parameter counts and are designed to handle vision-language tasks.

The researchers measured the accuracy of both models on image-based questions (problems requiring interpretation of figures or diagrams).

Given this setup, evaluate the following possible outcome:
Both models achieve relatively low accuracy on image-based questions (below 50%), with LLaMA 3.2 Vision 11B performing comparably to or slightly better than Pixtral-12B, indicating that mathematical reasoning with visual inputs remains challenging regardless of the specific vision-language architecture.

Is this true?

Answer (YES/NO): NO